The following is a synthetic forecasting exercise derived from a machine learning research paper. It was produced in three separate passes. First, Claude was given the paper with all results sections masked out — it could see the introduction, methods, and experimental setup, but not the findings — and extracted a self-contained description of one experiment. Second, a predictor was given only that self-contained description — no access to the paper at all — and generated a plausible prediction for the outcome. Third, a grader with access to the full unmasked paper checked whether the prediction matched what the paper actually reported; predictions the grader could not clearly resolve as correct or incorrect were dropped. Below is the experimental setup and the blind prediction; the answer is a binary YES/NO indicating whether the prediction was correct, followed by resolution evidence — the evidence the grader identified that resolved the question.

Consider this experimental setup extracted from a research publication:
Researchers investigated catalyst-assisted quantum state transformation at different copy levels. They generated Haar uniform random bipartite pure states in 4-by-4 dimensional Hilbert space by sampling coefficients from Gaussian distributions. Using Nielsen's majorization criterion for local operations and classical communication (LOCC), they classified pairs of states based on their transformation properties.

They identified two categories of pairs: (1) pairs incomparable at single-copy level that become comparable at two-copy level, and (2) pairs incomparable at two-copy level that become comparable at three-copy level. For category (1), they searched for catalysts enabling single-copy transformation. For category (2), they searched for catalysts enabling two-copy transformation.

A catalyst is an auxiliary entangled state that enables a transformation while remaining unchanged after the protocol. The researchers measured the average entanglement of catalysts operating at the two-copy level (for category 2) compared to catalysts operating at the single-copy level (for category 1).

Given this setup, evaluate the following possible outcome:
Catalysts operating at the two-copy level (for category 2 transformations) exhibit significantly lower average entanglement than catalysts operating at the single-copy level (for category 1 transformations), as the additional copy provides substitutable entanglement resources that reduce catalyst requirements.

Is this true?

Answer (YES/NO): YES